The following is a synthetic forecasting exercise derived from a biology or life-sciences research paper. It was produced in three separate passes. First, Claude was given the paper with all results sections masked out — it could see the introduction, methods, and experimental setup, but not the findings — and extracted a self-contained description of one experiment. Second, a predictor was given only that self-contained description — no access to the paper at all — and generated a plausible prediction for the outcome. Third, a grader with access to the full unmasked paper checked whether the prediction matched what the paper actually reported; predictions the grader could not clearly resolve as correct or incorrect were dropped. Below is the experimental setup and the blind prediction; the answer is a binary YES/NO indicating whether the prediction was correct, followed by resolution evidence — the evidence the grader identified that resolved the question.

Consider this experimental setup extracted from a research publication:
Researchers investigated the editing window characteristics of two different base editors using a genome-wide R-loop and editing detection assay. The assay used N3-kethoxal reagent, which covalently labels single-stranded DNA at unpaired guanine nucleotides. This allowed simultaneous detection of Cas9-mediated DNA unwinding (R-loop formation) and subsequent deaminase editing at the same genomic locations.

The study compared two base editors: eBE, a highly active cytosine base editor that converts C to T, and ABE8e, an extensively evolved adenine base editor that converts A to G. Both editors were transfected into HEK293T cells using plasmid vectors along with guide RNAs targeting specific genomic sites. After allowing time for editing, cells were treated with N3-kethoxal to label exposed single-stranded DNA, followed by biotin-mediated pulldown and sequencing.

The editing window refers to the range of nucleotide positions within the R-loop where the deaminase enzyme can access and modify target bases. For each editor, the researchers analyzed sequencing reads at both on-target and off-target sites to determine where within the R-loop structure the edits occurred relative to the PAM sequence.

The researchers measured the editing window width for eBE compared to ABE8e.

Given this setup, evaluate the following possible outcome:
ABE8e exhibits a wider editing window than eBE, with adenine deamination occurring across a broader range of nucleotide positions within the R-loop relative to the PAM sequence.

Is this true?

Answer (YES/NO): NO